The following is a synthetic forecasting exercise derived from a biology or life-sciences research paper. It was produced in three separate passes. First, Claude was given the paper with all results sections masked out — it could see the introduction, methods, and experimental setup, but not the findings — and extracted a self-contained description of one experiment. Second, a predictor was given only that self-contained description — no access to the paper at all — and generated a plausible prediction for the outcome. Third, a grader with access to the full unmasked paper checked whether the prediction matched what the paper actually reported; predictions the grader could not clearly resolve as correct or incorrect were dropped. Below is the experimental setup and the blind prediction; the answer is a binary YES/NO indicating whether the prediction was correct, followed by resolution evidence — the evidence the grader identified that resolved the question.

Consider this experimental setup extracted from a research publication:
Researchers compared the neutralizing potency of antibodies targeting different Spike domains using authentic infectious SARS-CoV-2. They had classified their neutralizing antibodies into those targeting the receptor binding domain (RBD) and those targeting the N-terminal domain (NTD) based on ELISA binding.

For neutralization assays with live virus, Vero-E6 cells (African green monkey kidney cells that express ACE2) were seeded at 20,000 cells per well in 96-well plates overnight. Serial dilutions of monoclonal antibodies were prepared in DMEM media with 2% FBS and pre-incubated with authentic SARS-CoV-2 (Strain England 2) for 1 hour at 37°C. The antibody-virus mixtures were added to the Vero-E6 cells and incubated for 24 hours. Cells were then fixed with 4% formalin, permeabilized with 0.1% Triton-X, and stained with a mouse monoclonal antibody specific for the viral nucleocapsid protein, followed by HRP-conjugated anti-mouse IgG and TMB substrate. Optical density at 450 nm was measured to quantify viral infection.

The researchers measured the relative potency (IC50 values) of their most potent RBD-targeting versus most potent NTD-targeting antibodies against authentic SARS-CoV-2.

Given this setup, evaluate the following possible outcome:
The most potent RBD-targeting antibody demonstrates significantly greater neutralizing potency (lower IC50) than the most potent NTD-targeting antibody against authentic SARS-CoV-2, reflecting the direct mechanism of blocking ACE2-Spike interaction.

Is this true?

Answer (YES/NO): NO